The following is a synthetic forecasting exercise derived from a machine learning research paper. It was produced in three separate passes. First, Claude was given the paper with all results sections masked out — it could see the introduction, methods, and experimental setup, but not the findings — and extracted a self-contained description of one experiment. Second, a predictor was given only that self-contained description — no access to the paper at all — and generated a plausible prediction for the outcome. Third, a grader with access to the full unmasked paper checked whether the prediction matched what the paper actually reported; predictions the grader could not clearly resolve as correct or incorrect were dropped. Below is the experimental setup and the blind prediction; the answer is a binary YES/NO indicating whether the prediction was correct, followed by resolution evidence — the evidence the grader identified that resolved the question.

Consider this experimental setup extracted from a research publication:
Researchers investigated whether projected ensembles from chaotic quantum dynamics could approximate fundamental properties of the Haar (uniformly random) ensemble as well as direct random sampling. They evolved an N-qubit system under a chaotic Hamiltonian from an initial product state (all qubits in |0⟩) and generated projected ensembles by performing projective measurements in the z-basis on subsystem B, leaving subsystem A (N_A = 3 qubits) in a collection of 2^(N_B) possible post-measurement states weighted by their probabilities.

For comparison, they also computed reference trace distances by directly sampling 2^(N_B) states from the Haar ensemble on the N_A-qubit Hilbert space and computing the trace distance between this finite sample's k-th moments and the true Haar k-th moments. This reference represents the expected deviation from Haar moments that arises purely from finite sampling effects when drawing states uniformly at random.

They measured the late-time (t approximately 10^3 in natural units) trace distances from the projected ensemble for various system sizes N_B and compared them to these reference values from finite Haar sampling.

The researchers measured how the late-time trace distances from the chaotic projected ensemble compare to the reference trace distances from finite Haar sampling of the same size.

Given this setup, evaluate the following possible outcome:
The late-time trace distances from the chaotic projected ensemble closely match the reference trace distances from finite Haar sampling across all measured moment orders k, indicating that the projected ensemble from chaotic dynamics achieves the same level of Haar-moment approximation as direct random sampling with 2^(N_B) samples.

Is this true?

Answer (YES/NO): YES